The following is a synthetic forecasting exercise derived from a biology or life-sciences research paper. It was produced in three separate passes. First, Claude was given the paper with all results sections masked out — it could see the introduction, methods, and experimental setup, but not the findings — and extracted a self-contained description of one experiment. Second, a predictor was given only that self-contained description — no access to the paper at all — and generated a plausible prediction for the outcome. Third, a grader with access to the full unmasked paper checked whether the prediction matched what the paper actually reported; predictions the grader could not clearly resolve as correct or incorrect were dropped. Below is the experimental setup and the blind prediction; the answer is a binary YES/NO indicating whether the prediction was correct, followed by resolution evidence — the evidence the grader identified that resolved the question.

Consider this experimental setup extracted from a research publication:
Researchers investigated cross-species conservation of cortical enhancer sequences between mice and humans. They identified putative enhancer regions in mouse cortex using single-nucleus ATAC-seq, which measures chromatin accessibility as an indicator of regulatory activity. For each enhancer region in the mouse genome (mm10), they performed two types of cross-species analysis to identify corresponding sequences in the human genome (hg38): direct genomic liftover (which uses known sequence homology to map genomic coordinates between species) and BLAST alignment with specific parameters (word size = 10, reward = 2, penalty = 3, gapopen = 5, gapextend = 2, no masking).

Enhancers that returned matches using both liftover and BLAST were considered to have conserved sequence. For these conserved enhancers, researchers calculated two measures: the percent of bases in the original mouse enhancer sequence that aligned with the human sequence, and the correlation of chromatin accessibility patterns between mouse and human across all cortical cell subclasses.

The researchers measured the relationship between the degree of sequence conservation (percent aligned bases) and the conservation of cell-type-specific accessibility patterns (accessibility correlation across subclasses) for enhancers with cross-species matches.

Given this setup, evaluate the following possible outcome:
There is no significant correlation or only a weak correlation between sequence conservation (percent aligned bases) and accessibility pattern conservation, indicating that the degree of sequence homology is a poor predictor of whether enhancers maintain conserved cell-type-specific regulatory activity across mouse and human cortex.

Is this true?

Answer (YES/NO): NO